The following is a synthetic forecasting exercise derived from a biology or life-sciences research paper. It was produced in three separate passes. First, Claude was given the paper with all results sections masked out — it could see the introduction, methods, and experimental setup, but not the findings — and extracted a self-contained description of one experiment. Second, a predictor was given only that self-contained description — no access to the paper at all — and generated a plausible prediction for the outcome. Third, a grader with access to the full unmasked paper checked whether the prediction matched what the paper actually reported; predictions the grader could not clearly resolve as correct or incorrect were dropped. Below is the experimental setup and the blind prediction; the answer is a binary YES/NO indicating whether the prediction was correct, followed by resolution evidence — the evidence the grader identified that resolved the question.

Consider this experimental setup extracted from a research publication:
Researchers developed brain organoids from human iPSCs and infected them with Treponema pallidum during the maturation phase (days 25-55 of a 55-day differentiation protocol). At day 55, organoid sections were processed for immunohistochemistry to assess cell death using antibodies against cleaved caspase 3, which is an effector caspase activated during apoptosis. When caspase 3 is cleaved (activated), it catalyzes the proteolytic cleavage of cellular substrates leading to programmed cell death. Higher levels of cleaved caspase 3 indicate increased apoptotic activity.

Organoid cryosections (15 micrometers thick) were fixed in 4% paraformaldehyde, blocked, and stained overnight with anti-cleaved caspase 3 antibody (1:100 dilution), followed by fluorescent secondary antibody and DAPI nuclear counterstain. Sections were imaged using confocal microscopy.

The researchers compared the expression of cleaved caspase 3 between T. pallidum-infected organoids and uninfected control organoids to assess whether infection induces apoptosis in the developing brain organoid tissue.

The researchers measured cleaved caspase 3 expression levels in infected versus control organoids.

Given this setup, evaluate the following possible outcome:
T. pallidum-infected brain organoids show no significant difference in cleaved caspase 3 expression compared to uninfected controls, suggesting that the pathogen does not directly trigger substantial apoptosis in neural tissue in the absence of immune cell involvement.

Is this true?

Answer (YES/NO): NO